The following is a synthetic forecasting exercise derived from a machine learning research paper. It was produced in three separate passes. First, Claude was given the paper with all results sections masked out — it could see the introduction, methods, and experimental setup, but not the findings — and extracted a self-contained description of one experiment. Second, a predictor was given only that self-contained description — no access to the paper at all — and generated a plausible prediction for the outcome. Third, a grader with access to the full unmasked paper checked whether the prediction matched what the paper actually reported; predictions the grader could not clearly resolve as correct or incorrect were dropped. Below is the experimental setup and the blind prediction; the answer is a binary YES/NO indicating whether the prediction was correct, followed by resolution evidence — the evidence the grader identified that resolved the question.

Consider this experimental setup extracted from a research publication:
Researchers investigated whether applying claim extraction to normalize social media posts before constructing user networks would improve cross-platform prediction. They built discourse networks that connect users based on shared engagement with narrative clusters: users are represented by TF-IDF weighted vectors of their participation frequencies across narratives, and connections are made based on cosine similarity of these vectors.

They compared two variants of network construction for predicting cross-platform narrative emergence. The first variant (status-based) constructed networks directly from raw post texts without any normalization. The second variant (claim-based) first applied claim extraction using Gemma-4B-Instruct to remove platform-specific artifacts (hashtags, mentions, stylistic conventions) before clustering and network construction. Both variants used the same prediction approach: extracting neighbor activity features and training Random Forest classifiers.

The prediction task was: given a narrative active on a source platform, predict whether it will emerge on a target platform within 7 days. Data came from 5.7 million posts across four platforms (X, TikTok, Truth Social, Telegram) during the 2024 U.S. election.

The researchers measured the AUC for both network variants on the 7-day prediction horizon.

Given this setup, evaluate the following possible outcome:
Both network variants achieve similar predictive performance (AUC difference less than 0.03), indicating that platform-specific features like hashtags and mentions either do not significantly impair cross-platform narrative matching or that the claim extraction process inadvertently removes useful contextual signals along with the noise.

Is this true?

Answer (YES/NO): NO